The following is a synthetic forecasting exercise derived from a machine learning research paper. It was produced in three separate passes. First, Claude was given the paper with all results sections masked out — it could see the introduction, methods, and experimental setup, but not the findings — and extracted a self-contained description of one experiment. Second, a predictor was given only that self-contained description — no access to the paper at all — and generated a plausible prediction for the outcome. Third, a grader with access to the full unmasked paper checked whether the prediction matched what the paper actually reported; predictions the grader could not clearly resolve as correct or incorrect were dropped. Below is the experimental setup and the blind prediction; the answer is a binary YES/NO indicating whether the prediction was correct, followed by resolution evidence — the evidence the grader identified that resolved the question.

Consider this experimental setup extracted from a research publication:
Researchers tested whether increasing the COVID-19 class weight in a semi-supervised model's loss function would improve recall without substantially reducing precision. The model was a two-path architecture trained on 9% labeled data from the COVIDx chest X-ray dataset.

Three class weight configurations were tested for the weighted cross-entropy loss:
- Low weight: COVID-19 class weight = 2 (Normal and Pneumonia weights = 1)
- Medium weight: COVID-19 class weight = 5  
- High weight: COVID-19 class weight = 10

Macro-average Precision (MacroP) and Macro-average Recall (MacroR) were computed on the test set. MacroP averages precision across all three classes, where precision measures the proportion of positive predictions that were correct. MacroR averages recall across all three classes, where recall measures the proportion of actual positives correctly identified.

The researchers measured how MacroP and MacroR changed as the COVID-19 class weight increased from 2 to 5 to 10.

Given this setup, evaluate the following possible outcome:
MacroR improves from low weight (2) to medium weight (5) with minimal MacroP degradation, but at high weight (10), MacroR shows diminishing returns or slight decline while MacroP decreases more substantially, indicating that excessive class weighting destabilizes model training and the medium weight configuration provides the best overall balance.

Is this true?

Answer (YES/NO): NO